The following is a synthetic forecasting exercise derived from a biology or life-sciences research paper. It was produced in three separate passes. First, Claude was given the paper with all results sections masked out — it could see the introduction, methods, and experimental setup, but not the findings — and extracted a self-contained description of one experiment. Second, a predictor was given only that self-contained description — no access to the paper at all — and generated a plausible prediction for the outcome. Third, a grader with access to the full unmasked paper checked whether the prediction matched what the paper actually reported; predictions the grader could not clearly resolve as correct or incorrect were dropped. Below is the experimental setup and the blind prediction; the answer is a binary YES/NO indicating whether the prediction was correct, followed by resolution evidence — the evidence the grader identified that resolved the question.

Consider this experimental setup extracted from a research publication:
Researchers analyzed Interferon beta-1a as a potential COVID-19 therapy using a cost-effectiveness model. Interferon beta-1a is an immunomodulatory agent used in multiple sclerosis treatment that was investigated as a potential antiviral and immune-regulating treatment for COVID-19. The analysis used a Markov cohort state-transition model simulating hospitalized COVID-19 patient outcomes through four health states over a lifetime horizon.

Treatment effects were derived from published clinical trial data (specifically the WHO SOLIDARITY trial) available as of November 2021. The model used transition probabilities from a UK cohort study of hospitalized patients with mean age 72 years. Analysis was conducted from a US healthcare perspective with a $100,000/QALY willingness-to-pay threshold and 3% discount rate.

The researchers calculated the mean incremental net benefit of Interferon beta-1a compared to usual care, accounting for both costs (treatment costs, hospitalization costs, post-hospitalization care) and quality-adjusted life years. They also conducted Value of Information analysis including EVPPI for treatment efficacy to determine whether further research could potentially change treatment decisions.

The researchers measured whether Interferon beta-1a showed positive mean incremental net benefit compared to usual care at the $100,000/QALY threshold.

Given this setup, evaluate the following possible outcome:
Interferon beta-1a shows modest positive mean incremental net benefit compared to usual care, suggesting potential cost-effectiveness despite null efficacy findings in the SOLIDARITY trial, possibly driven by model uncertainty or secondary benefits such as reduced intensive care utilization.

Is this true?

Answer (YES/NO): NO